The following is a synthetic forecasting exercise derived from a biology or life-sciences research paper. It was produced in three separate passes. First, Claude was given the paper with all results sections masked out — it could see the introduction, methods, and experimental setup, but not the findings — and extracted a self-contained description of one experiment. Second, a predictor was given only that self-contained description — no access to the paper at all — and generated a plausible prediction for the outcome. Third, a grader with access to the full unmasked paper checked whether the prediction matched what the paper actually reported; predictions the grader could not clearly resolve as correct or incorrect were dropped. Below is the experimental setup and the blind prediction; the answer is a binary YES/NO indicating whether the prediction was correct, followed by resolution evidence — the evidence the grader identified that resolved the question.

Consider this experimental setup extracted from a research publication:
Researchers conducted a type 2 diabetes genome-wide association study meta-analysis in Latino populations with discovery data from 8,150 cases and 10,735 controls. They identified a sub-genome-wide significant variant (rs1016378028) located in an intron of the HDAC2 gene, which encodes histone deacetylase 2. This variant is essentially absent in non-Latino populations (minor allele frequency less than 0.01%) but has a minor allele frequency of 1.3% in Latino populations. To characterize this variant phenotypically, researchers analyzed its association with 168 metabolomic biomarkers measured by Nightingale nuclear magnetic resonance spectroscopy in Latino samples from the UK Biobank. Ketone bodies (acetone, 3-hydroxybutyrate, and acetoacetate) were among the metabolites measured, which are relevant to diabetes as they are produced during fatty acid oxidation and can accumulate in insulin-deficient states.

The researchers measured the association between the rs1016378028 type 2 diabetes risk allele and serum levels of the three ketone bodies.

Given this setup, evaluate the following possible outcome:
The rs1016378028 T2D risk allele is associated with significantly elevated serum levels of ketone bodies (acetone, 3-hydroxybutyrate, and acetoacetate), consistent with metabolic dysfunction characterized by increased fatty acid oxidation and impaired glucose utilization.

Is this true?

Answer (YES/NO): YES